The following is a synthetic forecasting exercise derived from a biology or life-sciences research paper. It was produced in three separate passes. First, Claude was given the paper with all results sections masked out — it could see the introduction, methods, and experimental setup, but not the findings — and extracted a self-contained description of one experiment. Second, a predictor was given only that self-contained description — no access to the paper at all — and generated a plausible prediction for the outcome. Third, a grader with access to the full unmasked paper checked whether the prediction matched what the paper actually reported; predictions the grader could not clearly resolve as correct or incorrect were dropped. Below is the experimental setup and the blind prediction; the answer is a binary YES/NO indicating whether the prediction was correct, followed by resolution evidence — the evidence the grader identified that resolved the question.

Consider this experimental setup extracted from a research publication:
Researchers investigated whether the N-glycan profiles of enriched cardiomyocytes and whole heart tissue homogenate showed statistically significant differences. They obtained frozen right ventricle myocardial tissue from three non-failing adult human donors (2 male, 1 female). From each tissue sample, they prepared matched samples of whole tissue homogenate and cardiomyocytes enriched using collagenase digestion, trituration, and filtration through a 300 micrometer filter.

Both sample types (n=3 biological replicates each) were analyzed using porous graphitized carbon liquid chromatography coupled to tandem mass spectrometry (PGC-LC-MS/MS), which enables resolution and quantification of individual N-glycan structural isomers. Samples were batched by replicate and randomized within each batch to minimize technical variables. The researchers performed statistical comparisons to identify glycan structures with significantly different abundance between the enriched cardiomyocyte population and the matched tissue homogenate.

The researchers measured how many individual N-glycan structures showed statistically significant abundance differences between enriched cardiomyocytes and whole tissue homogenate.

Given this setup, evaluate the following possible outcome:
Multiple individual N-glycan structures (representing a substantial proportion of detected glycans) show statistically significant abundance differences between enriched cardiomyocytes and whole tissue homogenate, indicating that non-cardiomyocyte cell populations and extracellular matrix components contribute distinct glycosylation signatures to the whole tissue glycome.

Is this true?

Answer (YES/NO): YES